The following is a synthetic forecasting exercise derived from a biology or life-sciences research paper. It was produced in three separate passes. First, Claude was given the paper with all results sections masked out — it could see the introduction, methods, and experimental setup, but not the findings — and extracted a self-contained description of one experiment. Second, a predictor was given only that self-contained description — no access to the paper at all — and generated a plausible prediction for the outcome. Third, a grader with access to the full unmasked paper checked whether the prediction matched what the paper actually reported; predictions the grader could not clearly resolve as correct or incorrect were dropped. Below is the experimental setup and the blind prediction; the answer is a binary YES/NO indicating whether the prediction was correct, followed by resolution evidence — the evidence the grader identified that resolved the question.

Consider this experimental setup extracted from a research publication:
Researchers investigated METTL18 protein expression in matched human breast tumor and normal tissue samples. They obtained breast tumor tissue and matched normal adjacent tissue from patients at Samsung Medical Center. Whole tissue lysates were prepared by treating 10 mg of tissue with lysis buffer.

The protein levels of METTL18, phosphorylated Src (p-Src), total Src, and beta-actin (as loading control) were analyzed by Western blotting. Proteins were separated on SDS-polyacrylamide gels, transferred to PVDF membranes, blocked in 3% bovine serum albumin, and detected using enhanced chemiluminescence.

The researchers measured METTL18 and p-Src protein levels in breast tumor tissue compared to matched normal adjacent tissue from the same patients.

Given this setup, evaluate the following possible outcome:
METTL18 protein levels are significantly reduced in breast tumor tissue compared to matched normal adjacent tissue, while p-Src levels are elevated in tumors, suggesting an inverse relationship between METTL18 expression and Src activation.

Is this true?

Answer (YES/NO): NO